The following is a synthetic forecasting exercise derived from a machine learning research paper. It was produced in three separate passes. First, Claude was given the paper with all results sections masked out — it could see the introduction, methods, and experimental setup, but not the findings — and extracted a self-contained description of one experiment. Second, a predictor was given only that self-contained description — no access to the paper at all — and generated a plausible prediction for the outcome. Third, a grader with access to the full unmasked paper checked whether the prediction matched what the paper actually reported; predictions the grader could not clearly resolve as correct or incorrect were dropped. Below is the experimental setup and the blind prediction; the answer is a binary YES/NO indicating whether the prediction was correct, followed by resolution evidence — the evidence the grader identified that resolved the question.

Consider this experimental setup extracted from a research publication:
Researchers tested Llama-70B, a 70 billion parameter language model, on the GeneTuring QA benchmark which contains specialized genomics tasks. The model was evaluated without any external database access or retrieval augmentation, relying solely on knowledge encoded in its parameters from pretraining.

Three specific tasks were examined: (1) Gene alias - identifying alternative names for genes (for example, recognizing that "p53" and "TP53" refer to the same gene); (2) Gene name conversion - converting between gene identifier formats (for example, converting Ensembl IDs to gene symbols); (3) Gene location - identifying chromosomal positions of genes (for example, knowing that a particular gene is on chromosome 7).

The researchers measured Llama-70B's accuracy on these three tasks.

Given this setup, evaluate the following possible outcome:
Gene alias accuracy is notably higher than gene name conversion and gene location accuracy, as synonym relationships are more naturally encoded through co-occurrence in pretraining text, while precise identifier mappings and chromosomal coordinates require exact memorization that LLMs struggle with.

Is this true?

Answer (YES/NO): NO